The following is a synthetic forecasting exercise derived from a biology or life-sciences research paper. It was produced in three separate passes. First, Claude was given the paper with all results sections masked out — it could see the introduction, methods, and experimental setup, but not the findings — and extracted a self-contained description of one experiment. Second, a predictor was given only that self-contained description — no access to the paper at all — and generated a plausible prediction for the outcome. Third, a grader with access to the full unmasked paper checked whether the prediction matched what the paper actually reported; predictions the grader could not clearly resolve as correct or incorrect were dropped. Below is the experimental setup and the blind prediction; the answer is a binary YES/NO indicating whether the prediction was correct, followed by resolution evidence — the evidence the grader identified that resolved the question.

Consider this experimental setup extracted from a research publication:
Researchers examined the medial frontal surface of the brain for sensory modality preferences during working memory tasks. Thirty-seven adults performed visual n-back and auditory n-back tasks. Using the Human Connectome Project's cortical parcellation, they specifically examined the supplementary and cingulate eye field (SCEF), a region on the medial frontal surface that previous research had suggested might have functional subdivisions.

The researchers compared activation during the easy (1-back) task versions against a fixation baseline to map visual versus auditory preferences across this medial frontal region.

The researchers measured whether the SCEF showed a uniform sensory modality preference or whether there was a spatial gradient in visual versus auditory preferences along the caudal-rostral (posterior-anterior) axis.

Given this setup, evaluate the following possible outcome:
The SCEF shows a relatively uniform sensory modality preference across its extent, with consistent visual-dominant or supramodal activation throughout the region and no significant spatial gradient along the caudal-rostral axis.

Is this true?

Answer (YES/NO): NO